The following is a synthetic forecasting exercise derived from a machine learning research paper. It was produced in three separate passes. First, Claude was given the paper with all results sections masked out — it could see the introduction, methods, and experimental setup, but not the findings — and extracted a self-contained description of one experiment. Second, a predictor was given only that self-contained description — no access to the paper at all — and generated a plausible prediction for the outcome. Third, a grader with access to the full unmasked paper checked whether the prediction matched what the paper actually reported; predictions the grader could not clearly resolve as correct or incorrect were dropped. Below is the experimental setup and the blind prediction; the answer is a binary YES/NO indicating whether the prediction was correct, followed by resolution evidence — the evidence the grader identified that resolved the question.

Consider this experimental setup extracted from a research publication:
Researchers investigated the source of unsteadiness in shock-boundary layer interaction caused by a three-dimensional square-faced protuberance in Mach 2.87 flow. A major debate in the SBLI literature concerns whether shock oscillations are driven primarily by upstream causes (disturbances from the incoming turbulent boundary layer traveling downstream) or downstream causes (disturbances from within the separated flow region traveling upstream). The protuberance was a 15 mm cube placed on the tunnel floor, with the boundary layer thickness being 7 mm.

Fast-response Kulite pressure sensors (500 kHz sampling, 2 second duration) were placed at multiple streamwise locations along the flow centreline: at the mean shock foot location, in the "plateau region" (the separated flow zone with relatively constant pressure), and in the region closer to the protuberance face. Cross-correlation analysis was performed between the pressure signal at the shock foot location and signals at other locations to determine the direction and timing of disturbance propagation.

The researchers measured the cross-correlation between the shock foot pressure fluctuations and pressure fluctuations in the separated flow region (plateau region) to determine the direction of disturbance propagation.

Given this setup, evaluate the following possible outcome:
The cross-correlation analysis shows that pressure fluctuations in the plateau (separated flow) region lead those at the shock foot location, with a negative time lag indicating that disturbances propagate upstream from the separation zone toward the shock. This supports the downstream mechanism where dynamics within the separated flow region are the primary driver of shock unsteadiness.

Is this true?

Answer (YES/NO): YES